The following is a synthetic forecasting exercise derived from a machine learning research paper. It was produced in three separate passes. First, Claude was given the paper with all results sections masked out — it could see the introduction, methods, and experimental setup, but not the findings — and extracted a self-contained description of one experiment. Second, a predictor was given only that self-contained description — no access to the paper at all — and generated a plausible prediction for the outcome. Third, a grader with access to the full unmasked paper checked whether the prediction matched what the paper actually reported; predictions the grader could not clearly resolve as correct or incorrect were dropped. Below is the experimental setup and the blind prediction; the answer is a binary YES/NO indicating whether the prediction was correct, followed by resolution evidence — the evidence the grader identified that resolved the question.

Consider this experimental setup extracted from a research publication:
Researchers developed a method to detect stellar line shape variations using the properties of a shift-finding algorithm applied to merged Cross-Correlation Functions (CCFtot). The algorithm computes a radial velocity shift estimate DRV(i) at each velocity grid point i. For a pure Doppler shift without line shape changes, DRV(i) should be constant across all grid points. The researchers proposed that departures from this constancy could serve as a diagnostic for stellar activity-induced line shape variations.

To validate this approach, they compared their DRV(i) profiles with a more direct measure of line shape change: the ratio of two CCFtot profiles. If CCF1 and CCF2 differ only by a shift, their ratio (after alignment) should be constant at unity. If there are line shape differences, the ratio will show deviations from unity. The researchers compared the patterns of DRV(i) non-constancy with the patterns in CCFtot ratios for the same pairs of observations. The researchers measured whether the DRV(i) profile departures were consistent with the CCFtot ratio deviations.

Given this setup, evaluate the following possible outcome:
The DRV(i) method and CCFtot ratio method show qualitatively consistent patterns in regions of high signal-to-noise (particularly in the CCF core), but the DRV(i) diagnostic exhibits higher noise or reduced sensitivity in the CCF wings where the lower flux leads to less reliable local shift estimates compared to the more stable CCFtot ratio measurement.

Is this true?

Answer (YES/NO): NO